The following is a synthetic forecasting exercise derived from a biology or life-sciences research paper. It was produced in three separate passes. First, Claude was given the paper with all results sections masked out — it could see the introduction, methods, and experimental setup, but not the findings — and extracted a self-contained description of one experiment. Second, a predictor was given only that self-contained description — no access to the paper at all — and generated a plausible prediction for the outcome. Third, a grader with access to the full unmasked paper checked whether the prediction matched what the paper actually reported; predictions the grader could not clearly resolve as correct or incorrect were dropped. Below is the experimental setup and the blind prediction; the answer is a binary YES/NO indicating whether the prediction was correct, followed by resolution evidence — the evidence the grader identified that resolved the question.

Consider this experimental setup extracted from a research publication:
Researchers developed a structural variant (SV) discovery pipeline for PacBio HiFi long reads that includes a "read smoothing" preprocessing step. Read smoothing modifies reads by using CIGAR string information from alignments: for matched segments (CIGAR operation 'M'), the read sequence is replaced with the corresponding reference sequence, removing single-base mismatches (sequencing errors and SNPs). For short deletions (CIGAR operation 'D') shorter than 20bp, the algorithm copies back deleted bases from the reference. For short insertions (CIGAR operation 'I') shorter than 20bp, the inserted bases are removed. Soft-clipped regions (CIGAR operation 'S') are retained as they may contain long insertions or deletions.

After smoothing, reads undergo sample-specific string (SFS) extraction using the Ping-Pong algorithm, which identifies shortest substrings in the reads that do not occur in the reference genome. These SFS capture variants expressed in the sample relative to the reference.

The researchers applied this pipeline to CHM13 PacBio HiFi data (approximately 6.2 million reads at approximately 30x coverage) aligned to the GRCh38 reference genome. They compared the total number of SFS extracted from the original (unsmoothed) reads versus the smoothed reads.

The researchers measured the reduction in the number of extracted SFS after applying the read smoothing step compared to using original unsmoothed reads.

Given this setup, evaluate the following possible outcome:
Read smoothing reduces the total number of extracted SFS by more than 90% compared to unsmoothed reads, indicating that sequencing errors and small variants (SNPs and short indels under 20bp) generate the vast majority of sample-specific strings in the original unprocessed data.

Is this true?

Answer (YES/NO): YES